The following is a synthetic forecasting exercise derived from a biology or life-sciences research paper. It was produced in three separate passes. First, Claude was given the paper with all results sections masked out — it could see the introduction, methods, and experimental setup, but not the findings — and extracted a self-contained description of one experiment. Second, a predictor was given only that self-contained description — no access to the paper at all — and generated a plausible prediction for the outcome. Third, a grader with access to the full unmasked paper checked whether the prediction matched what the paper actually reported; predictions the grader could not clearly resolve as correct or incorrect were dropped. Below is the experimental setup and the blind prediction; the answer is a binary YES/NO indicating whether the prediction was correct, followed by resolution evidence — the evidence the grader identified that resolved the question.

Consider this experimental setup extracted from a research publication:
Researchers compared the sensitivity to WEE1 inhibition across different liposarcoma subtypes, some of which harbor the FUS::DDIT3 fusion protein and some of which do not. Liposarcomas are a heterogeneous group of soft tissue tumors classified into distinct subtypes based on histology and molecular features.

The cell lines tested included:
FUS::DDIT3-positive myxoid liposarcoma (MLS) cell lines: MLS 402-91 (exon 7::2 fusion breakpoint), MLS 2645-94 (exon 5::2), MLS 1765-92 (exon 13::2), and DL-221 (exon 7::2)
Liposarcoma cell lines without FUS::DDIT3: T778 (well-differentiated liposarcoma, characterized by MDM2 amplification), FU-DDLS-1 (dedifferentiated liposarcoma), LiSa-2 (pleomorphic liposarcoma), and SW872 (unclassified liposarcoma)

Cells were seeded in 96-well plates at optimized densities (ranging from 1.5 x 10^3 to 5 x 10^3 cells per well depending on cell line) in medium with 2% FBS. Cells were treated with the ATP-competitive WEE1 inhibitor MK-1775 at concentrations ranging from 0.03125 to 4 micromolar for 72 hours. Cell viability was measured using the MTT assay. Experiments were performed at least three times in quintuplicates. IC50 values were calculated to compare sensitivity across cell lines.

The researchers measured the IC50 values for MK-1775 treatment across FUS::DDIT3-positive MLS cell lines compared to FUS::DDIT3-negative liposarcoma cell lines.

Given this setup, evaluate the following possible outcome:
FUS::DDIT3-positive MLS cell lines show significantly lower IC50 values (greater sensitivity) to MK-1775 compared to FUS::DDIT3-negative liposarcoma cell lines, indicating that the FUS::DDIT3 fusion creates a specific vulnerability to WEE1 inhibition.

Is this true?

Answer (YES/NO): YES